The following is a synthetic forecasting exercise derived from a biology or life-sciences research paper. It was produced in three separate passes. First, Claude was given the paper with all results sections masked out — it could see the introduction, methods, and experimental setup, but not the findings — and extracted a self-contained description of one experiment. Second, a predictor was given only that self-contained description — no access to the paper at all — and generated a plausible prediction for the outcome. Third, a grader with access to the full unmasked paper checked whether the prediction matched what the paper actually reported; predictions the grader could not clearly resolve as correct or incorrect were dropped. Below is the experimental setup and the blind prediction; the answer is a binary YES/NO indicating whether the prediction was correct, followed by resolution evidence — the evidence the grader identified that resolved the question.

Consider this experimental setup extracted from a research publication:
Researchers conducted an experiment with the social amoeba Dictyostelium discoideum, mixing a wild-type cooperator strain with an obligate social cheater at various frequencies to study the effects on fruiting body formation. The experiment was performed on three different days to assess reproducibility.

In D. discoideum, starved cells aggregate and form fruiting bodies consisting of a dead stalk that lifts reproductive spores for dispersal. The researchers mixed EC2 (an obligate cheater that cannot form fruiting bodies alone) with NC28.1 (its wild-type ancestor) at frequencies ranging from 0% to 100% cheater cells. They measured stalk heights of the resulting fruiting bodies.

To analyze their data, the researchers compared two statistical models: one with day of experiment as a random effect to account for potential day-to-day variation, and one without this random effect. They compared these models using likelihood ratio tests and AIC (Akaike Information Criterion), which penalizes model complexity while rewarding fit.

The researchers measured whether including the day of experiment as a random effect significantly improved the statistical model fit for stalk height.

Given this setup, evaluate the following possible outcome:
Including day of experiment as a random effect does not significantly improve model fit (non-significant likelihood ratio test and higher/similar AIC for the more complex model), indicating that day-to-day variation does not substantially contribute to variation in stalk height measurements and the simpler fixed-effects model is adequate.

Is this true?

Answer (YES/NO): YES